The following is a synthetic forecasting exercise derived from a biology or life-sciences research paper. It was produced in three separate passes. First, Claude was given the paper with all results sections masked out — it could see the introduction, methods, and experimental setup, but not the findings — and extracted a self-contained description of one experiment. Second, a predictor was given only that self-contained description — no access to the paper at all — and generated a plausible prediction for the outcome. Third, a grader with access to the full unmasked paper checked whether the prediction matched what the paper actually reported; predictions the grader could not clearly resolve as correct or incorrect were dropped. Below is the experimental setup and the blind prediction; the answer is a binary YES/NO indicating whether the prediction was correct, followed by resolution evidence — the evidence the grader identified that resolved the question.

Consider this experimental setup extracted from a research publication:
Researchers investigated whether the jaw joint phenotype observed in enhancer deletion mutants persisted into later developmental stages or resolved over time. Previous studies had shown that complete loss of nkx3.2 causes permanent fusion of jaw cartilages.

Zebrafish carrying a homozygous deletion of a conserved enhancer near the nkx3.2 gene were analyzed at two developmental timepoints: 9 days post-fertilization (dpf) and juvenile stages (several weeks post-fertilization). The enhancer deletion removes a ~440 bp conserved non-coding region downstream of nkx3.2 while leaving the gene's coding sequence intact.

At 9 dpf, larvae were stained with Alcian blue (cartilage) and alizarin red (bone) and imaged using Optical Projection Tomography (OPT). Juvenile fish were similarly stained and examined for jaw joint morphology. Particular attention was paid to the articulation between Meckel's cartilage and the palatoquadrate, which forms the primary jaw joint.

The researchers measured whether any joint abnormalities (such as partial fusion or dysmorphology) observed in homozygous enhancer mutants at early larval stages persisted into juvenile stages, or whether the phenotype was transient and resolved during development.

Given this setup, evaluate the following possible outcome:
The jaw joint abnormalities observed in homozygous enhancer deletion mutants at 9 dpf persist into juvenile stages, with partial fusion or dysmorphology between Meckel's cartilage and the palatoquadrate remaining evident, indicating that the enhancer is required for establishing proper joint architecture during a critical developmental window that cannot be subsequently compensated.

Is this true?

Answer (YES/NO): NO